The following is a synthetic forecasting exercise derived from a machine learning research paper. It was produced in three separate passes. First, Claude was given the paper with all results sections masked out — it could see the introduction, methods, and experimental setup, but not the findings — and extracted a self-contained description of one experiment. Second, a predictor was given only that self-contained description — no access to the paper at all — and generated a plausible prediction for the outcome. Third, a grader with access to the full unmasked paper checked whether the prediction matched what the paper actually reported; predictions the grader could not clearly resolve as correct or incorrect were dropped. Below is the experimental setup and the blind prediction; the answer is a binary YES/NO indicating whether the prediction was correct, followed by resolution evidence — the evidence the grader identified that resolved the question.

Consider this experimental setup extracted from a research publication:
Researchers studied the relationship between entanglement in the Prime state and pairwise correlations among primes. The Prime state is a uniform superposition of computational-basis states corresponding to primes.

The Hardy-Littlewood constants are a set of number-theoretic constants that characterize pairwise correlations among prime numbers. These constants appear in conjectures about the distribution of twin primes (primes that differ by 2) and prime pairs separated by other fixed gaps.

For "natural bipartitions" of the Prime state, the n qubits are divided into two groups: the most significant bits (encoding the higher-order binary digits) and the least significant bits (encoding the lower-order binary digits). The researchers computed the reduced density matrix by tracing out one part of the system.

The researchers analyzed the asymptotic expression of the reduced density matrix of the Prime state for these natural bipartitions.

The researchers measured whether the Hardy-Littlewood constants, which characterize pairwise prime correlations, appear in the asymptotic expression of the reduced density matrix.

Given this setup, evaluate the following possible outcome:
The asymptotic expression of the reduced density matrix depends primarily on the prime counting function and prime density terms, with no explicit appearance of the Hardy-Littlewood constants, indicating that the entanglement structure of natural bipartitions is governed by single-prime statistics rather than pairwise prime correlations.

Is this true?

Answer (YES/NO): NO